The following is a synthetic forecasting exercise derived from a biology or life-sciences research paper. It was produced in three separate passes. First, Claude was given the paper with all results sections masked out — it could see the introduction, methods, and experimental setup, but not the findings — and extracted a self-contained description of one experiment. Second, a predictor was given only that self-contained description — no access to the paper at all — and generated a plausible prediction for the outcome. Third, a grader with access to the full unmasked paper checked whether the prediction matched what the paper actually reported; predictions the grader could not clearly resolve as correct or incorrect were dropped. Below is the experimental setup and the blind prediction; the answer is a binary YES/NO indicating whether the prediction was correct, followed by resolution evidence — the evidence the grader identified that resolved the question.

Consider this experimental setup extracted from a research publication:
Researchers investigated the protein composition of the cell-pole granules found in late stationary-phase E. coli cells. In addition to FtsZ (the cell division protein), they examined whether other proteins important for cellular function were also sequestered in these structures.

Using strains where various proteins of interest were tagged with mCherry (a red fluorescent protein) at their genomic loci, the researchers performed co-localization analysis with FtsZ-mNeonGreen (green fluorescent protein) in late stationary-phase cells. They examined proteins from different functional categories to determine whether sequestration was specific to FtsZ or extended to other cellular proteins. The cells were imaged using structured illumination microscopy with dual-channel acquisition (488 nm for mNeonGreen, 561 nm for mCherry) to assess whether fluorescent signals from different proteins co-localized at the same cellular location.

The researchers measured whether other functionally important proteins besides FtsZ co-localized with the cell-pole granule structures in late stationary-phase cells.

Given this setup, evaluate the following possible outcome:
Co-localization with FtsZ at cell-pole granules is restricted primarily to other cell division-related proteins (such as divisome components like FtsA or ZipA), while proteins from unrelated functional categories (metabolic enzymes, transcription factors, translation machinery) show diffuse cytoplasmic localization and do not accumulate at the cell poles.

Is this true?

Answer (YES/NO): NO